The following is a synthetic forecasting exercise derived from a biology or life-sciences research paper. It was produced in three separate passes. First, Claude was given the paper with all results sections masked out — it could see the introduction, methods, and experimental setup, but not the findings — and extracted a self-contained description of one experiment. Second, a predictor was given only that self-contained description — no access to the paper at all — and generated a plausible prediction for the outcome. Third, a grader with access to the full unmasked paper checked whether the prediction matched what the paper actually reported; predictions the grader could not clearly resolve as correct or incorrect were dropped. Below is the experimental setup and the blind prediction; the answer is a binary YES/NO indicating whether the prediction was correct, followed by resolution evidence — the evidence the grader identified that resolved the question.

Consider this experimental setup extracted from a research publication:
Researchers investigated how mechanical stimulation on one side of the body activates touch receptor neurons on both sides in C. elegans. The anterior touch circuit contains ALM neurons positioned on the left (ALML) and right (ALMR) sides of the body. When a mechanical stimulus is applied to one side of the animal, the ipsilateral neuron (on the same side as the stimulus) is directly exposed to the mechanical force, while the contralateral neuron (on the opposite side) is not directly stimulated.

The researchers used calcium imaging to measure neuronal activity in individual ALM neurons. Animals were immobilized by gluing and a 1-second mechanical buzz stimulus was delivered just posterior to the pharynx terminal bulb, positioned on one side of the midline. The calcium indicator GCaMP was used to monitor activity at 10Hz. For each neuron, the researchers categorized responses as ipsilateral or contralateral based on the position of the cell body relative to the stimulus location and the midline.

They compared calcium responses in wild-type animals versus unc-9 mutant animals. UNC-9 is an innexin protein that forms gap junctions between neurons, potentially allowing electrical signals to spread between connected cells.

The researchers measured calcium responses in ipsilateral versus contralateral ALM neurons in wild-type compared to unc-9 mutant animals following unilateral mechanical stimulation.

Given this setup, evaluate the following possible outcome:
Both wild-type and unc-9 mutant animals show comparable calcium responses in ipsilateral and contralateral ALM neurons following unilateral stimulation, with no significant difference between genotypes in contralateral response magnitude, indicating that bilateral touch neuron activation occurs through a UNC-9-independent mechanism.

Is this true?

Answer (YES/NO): NO